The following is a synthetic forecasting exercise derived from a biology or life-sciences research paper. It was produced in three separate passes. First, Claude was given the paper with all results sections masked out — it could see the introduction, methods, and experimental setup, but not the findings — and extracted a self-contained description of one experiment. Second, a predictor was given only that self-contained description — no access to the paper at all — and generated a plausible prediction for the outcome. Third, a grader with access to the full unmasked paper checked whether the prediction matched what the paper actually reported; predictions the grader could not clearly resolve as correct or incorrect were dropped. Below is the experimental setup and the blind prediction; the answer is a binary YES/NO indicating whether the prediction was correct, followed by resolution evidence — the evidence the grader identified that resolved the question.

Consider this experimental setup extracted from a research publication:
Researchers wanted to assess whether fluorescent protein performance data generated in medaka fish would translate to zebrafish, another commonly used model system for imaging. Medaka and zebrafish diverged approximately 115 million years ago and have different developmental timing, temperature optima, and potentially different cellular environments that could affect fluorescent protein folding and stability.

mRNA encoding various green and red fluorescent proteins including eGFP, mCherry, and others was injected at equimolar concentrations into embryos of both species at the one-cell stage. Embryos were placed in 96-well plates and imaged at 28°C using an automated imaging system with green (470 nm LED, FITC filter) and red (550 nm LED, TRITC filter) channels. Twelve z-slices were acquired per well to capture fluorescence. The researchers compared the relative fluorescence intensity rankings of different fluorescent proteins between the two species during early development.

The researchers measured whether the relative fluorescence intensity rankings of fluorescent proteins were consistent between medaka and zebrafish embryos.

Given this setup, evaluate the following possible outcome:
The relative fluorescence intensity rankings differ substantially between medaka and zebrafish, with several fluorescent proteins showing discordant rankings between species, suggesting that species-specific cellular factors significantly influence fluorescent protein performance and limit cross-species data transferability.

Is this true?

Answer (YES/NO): YES